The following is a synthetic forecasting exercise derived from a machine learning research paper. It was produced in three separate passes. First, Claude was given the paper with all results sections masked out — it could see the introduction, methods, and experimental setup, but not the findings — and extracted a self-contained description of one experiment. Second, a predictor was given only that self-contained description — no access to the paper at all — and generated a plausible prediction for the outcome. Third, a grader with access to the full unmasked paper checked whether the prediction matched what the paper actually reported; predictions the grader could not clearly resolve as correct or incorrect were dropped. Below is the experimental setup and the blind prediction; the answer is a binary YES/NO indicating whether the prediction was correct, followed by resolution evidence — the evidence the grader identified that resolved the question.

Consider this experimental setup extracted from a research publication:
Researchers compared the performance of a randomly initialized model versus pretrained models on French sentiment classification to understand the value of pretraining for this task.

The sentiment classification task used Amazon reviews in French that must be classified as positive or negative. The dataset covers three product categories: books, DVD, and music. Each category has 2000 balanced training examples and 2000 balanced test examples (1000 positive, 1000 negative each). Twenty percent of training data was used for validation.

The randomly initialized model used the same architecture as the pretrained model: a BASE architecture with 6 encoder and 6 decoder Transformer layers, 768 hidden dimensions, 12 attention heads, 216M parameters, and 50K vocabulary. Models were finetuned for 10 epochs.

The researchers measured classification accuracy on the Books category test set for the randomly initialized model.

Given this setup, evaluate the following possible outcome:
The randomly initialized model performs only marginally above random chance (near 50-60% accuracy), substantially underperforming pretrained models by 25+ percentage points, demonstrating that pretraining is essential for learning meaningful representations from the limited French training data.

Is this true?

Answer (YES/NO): NO